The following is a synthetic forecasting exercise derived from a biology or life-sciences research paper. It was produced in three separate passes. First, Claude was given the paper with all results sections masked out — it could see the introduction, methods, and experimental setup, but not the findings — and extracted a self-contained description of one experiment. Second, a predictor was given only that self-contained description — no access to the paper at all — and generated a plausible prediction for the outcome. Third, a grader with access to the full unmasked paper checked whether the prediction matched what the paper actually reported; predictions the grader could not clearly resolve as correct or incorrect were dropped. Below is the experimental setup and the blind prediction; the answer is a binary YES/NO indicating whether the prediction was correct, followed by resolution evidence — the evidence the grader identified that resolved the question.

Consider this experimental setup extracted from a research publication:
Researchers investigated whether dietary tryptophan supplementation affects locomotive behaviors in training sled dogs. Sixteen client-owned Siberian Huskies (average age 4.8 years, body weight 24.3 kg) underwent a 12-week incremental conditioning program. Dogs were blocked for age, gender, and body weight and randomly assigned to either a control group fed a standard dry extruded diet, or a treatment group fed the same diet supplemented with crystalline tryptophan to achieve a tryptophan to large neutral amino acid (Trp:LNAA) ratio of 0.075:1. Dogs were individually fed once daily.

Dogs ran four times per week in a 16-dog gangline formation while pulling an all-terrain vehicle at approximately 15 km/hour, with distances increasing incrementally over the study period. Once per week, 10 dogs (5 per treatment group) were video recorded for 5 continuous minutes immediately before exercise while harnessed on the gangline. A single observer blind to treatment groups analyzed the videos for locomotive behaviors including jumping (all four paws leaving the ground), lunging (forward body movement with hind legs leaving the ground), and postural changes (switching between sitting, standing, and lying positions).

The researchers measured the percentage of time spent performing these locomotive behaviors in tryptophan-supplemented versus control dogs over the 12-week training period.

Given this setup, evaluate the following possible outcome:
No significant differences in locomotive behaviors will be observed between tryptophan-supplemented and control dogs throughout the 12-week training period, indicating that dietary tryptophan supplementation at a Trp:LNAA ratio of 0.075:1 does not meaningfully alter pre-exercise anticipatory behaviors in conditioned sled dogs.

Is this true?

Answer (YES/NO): YES